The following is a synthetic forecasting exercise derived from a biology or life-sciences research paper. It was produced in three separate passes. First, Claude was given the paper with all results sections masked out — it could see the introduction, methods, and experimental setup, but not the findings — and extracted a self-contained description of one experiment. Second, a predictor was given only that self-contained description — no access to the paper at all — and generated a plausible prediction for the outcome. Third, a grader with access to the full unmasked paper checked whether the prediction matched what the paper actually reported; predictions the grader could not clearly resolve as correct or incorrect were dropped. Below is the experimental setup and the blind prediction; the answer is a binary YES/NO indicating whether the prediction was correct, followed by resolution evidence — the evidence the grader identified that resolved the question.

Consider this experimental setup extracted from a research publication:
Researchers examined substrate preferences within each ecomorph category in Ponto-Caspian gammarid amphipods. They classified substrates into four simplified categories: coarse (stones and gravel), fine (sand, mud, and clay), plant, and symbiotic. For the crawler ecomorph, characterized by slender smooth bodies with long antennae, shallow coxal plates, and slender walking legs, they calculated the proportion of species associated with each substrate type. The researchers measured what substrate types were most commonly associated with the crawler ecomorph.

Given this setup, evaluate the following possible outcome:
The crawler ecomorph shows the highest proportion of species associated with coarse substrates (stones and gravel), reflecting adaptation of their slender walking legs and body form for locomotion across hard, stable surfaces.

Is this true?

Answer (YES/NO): NO